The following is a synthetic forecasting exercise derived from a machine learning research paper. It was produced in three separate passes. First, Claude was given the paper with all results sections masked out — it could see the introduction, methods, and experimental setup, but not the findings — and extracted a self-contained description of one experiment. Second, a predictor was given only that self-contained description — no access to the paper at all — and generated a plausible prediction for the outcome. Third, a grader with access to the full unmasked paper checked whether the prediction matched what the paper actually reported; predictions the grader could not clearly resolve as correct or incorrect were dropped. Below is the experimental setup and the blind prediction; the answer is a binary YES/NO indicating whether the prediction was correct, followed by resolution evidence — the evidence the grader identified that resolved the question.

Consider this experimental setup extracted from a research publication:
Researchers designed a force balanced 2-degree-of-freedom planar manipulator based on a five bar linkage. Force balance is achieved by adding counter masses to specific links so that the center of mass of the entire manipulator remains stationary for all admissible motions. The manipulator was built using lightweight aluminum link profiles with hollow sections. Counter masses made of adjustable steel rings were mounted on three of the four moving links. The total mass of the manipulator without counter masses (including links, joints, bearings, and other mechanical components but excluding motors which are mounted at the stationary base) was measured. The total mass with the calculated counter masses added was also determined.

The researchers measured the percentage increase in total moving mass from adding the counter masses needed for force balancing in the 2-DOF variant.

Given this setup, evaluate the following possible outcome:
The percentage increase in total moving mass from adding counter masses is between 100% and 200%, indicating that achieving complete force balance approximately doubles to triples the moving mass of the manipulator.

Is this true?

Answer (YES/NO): NO